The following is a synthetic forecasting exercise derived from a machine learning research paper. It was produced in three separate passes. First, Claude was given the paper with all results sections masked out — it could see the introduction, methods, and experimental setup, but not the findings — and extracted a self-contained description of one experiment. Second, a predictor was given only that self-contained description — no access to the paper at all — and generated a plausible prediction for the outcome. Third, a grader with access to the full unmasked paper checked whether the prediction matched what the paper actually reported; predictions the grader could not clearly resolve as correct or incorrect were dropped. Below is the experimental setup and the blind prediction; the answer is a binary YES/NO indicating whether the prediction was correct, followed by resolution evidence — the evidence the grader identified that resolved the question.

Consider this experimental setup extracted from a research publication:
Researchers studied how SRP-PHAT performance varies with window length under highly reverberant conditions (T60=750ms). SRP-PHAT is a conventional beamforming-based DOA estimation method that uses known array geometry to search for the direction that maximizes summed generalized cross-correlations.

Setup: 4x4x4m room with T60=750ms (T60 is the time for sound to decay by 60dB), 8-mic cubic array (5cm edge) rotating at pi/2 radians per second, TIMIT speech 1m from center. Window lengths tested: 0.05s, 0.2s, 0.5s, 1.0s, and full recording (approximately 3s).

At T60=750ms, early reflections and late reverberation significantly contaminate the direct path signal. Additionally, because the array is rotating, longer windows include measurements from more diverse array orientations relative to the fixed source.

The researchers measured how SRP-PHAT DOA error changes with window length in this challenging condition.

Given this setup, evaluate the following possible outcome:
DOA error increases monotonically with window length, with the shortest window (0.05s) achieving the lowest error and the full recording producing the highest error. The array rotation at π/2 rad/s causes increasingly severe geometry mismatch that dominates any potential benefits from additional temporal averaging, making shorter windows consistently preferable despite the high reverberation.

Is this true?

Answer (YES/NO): NO